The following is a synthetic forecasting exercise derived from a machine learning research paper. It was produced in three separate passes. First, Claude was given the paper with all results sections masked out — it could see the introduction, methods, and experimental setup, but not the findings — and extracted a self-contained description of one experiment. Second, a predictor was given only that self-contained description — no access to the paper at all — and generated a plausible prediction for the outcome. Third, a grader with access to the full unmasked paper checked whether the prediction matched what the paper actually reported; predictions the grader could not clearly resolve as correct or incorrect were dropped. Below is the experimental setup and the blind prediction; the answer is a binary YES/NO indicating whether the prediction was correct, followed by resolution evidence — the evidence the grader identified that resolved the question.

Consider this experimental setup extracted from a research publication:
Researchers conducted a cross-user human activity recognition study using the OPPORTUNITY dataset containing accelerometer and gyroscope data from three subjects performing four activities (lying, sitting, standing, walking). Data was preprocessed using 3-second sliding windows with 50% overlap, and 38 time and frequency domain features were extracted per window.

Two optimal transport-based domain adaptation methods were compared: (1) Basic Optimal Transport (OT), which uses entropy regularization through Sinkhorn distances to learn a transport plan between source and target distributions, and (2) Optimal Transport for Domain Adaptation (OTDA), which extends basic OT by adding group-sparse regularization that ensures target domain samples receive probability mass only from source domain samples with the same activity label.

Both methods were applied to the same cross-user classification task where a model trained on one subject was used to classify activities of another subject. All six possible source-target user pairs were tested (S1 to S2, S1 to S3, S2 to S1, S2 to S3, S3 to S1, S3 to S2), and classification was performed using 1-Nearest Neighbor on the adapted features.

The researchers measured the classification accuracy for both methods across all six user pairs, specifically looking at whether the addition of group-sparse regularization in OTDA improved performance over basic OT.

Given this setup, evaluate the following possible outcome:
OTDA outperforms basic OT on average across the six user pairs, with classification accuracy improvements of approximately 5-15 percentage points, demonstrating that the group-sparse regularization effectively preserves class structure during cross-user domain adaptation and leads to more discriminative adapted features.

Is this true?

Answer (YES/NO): NO